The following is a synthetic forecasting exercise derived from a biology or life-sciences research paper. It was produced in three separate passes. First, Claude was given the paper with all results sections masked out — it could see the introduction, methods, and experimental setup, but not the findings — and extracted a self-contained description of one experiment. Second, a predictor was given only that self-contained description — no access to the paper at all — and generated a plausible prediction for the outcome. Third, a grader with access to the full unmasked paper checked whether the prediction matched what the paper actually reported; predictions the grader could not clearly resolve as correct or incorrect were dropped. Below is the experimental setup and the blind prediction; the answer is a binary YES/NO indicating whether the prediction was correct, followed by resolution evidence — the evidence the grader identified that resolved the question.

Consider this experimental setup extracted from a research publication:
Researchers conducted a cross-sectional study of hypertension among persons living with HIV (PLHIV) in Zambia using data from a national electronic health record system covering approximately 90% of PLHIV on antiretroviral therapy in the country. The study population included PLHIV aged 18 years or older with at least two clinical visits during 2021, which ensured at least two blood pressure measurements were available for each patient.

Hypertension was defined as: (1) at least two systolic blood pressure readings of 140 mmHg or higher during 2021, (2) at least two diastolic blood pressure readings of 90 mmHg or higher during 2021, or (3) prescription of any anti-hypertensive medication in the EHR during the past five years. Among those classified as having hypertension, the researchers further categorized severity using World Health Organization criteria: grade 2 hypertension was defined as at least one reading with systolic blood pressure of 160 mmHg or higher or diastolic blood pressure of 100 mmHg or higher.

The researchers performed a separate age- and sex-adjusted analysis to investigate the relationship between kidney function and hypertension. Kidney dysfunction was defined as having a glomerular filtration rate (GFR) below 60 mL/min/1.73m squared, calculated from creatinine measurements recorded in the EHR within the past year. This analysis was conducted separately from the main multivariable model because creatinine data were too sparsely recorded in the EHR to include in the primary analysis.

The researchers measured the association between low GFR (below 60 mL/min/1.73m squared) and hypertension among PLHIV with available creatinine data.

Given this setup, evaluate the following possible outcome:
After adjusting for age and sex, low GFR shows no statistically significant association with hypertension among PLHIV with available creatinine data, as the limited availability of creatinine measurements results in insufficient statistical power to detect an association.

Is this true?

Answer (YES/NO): NO